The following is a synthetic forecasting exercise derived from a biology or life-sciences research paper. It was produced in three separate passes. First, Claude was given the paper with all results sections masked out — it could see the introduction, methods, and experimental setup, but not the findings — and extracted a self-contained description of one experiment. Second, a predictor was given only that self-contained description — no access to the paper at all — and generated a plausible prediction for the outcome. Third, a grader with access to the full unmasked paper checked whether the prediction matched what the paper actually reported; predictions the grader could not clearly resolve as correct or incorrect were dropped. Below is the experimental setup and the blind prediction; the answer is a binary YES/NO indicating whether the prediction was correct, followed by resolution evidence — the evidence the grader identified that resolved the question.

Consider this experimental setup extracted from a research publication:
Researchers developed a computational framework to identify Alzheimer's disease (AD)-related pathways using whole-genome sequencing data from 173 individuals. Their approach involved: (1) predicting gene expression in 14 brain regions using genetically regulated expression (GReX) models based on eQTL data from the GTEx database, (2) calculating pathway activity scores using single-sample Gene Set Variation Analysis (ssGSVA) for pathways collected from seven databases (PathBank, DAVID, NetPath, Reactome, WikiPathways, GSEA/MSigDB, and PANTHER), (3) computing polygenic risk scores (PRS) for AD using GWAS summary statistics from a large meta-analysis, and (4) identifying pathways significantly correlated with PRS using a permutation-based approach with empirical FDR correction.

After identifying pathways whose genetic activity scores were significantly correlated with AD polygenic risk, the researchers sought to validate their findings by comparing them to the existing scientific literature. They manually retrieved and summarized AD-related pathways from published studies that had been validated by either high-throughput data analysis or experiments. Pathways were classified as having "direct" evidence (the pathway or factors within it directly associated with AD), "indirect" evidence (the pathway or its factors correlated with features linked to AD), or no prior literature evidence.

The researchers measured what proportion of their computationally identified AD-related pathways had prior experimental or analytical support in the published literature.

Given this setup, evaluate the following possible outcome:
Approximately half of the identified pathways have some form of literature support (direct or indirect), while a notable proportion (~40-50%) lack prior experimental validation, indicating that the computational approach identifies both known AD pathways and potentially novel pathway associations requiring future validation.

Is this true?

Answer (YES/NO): NO